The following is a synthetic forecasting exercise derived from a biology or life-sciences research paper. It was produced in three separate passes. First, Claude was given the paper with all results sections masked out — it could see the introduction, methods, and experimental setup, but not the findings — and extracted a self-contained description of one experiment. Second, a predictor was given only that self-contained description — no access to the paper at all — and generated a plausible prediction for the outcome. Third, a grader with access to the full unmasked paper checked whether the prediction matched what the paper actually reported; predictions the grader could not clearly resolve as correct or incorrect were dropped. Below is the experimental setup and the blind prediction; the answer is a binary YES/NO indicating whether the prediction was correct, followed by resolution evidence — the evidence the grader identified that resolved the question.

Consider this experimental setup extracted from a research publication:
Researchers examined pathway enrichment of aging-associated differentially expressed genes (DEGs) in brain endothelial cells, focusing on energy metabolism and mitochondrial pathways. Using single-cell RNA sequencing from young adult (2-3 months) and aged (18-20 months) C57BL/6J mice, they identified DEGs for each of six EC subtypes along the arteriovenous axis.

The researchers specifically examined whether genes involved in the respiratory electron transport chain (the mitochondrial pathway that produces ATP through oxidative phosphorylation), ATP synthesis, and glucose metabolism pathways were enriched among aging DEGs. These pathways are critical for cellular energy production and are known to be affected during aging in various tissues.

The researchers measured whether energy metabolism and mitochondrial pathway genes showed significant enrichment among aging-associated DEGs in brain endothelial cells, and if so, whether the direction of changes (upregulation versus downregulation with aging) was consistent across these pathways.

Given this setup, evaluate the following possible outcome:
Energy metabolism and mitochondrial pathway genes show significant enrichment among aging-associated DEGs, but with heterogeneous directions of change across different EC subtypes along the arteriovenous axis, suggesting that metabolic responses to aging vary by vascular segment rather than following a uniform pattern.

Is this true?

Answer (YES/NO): NO